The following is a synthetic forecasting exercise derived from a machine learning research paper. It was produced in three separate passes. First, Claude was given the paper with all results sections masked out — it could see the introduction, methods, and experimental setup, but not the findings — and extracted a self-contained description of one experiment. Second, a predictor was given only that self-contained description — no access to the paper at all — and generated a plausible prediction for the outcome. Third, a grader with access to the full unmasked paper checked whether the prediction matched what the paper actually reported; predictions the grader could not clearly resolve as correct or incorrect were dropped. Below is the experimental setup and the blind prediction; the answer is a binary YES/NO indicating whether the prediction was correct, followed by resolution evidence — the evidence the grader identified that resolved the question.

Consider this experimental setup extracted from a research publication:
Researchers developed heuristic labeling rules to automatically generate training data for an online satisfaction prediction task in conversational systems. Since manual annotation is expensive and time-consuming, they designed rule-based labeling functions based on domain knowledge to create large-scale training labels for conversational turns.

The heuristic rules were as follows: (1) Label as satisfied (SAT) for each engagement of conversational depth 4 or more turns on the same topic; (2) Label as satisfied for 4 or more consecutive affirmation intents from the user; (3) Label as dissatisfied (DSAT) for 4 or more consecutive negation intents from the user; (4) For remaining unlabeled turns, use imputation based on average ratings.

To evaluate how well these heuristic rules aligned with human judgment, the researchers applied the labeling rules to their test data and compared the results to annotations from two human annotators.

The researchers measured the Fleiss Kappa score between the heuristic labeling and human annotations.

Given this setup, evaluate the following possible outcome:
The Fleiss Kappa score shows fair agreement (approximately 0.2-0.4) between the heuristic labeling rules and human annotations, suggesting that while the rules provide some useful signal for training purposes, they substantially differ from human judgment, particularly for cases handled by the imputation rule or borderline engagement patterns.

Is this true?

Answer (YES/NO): NO